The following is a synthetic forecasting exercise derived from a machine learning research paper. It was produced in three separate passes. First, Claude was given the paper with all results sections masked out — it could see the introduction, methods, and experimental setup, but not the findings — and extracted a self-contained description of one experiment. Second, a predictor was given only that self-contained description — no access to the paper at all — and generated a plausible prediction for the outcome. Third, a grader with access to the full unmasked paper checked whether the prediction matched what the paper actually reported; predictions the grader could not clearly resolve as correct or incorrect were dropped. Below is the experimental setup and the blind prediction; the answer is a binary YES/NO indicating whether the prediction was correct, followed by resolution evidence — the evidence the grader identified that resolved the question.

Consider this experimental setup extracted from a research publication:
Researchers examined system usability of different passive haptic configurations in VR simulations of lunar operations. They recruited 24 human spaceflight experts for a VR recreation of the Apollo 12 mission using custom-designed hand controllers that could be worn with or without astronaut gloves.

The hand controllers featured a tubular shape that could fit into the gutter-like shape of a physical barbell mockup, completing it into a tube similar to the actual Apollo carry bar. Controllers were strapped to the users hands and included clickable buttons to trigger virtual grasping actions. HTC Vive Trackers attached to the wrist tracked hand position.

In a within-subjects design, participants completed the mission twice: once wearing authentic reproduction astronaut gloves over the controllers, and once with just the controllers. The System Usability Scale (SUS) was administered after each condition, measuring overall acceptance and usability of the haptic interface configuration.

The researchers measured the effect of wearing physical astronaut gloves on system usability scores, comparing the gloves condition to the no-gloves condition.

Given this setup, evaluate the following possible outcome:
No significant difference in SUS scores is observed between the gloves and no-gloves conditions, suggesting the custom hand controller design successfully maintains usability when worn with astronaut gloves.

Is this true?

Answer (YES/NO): YES